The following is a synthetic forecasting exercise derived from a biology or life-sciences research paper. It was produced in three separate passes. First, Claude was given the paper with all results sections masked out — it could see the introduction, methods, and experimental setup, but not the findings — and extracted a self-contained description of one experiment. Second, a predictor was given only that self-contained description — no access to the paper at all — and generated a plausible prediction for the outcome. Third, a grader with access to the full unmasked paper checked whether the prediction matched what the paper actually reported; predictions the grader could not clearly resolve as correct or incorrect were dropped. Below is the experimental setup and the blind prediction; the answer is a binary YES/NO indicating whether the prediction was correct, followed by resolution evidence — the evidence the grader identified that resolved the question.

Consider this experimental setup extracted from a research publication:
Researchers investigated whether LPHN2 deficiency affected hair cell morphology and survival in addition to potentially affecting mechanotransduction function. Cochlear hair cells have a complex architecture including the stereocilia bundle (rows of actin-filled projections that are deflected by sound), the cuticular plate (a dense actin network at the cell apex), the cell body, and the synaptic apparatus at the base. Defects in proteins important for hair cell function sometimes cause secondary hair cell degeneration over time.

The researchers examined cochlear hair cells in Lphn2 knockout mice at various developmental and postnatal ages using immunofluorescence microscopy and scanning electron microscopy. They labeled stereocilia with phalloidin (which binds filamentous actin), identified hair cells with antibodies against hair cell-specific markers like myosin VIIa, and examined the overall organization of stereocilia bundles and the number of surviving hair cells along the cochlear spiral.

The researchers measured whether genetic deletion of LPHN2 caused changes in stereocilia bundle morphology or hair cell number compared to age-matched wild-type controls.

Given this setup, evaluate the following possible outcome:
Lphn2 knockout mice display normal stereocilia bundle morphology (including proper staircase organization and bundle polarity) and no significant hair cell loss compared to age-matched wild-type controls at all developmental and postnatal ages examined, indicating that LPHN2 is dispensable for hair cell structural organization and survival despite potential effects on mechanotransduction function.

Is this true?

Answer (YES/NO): YES